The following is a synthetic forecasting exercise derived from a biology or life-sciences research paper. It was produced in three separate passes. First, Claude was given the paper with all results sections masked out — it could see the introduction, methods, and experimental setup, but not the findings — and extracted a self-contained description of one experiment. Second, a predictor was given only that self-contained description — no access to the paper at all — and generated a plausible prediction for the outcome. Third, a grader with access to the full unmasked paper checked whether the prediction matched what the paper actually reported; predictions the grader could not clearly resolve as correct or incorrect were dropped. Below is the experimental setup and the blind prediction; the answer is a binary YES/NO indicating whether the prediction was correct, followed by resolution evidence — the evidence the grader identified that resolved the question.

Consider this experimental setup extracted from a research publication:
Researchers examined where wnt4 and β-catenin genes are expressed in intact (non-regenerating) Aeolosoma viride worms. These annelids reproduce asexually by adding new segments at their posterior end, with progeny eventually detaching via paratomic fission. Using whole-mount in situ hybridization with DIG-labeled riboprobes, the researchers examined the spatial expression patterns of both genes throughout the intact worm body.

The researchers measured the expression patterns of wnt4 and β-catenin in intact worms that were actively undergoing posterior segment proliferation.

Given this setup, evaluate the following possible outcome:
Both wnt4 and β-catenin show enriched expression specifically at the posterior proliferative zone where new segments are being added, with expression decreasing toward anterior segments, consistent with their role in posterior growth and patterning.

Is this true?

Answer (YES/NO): YES